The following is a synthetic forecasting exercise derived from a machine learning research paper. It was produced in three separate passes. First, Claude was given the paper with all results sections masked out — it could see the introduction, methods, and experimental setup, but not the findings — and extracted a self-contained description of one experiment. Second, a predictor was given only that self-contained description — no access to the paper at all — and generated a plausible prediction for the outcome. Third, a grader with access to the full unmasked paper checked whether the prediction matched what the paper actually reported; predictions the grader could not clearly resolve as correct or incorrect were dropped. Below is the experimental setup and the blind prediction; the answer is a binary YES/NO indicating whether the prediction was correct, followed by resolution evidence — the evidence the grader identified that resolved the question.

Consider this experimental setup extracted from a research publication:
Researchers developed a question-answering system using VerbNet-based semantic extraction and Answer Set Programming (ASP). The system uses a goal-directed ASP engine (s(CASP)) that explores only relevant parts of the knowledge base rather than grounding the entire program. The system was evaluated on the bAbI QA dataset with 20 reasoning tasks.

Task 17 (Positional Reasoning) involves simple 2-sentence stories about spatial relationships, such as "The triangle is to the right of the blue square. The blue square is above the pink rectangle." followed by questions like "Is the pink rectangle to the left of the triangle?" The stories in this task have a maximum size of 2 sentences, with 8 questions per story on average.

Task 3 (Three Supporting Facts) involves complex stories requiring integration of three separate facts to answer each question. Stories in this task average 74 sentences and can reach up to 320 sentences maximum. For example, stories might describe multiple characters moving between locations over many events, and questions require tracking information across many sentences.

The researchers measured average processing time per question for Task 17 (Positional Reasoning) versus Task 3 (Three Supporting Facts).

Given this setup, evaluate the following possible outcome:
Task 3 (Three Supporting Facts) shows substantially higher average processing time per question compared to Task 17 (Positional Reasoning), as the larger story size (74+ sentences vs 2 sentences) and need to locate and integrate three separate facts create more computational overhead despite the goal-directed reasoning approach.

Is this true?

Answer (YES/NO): YES